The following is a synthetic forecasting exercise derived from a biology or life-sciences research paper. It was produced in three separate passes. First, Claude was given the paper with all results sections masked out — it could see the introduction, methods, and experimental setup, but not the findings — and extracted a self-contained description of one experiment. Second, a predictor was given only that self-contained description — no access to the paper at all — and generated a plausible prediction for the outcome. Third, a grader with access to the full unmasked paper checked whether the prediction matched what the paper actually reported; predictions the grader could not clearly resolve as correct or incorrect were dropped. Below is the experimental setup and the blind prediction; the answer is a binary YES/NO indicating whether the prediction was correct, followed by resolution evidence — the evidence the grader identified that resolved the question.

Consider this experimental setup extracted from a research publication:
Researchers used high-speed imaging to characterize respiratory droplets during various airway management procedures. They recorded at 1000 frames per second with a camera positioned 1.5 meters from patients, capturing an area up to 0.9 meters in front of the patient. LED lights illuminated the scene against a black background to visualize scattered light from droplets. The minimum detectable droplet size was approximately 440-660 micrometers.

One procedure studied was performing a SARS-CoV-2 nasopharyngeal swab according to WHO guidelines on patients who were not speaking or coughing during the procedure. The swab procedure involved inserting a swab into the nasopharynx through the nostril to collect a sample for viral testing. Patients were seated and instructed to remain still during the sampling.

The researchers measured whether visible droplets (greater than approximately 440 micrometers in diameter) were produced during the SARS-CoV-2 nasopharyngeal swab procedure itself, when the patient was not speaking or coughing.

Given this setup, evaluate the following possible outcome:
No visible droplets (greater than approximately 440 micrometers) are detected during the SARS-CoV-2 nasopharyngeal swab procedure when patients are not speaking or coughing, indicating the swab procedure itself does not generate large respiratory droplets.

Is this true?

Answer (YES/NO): YES